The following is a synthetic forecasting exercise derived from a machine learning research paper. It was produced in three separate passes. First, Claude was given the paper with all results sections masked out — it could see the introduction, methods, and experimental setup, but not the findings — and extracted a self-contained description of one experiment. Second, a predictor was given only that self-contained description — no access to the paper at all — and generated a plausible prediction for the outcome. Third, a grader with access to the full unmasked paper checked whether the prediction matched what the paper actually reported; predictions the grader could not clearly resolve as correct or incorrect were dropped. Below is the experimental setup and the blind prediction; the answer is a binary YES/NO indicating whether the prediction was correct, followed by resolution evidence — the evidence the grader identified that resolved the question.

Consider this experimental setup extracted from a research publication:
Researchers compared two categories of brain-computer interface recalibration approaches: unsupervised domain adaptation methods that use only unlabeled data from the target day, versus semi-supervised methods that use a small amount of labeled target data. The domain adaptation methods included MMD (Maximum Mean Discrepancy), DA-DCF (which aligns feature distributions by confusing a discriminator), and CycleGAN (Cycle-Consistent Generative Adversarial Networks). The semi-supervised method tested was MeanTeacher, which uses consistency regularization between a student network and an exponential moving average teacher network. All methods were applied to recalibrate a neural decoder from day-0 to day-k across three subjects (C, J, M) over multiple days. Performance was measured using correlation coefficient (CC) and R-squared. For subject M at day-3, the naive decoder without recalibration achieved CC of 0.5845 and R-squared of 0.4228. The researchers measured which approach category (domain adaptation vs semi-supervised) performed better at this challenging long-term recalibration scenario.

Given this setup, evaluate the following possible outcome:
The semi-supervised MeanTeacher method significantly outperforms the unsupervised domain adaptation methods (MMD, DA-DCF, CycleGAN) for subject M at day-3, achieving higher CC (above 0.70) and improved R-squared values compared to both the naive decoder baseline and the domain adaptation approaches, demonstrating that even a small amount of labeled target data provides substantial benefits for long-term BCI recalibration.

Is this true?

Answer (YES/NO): YES